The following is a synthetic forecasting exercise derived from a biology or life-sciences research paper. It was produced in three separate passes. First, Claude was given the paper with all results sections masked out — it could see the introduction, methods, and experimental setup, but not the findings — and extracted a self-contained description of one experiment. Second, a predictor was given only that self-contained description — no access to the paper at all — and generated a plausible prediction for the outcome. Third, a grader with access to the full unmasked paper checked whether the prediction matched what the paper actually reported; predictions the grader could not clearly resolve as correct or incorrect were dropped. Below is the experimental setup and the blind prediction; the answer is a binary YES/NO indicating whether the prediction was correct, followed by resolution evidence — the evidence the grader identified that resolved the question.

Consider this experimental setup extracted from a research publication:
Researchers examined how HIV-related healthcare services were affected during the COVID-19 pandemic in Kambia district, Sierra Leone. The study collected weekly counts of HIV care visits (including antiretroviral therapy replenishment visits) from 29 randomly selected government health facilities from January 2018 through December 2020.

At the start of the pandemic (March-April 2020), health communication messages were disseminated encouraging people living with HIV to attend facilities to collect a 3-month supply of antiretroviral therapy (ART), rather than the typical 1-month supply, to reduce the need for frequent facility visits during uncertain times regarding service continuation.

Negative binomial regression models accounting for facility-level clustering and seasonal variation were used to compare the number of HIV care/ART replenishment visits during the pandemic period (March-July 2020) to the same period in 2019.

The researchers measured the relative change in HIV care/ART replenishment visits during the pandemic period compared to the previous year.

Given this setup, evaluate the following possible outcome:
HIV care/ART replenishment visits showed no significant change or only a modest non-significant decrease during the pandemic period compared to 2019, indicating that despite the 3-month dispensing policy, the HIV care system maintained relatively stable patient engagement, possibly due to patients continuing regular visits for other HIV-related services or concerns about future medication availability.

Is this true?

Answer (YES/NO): NO